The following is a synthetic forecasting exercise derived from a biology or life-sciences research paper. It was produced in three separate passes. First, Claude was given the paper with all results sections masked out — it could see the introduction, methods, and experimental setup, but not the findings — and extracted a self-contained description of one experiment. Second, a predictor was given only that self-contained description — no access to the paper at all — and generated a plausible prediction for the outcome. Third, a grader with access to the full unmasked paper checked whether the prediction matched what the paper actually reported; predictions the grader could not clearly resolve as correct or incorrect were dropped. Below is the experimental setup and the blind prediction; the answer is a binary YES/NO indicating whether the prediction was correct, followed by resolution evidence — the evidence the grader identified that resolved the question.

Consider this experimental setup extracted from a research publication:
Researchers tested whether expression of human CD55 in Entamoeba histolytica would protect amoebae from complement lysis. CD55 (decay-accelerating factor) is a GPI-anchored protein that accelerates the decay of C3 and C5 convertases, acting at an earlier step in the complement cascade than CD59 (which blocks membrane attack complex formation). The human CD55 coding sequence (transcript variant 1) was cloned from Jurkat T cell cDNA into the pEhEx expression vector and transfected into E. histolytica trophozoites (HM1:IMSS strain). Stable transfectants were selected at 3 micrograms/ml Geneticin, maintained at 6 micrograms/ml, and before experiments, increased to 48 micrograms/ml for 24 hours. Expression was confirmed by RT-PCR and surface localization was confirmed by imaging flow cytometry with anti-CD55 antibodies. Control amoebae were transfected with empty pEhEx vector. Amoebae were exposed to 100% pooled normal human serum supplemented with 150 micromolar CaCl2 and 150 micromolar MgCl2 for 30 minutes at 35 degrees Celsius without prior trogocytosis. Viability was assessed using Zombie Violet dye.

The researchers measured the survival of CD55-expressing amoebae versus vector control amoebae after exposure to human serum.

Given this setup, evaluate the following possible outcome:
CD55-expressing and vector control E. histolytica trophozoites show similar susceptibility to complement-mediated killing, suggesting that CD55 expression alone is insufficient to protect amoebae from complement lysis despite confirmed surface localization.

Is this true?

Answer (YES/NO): NO